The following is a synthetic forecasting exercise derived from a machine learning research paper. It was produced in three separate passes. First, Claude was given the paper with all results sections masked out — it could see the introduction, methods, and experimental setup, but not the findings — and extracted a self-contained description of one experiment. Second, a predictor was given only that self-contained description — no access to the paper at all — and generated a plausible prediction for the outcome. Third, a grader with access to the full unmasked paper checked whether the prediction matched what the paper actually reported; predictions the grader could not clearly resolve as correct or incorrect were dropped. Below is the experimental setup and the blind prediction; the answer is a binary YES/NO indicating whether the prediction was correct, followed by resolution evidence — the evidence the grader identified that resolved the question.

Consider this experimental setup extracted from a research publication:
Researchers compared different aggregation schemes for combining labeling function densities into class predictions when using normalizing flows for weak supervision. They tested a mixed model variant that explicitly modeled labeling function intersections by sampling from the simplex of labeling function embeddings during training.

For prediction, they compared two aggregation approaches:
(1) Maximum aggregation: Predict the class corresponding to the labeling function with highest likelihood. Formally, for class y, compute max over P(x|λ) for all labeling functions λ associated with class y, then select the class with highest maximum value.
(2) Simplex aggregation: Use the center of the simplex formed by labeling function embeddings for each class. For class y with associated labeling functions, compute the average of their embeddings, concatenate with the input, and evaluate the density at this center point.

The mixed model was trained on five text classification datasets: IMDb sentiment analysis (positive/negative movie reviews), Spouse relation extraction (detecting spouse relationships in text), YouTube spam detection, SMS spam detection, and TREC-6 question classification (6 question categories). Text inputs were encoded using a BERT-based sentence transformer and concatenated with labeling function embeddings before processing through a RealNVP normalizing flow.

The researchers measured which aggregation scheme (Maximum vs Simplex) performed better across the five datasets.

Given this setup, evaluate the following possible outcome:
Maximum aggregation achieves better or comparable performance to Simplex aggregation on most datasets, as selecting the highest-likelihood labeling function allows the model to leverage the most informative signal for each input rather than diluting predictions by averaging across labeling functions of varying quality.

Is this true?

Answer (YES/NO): YES